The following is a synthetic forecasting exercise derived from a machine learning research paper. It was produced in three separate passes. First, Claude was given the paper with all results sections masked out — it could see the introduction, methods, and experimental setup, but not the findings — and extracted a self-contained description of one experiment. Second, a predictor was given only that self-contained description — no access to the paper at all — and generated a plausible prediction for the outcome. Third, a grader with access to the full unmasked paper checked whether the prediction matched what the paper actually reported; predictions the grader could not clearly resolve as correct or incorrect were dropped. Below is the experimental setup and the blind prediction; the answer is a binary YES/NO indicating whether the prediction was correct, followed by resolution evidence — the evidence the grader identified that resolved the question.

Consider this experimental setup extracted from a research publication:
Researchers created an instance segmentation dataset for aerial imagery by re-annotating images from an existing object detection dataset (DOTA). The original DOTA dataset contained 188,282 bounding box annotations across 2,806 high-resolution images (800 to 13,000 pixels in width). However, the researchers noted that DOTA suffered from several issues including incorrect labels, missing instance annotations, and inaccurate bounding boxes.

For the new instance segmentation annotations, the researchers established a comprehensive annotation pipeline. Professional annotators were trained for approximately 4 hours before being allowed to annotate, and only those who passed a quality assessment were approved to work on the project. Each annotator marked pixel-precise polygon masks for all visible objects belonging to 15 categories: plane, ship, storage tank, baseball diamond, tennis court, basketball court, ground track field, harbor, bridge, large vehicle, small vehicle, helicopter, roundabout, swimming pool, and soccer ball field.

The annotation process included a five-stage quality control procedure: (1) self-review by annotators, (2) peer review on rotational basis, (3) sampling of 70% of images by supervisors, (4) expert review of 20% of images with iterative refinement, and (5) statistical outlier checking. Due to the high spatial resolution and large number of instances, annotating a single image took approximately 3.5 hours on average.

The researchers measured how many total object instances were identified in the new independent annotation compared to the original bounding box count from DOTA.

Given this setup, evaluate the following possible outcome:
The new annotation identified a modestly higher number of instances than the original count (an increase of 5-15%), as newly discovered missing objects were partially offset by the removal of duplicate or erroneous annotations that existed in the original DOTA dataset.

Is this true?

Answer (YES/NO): NO